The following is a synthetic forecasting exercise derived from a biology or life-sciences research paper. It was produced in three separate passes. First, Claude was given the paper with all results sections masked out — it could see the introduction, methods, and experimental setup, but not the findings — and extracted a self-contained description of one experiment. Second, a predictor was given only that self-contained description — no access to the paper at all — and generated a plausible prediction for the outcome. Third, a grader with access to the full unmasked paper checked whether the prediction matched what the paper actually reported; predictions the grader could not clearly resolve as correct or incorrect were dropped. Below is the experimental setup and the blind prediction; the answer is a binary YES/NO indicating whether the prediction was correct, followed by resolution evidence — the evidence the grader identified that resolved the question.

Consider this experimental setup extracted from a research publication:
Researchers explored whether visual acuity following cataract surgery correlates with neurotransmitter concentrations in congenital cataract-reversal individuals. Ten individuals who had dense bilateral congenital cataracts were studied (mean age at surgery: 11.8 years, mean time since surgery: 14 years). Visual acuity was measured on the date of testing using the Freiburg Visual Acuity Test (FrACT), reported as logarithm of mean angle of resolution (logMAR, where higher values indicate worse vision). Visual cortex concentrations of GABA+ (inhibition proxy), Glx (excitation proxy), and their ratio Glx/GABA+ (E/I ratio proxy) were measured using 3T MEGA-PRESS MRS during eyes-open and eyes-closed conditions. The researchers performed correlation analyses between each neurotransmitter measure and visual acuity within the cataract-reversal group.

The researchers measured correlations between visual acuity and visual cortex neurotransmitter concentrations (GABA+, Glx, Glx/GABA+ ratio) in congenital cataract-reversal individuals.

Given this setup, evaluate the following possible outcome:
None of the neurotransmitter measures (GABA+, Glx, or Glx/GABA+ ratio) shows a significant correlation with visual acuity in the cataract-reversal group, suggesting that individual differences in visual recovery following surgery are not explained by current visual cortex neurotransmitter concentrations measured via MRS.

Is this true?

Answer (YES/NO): NO